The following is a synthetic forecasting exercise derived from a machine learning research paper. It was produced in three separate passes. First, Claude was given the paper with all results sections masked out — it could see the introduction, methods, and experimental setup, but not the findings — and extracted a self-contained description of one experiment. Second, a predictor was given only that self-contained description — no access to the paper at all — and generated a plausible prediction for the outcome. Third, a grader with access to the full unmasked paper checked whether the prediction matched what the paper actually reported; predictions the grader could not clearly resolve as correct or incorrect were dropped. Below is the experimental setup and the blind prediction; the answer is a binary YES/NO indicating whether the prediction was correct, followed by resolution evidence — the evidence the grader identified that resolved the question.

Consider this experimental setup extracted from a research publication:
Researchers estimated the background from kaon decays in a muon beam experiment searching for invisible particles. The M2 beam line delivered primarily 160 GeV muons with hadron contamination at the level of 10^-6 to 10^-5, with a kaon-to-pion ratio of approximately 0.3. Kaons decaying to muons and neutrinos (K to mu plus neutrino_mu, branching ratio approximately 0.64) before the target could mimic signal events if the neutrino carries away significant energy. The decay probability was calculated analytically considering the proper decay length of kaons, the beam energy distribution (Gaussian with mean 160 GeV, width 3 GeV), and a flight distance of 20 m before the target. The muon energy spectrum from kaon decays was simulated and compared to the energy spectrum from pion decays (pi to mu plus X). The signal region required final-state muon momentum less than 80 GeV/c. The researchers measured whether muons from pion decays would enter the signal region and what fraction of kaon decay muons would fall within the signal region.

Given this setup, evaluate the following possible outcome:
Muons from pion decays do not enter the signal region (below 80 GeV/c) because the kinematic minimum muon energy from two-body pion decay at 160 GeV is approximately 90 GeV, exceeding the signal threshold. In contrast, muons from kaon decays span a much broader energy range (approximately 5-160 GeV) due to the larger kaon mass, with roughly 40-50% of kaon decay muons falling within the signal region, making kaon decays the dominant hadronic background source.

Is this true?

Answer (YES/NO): NO